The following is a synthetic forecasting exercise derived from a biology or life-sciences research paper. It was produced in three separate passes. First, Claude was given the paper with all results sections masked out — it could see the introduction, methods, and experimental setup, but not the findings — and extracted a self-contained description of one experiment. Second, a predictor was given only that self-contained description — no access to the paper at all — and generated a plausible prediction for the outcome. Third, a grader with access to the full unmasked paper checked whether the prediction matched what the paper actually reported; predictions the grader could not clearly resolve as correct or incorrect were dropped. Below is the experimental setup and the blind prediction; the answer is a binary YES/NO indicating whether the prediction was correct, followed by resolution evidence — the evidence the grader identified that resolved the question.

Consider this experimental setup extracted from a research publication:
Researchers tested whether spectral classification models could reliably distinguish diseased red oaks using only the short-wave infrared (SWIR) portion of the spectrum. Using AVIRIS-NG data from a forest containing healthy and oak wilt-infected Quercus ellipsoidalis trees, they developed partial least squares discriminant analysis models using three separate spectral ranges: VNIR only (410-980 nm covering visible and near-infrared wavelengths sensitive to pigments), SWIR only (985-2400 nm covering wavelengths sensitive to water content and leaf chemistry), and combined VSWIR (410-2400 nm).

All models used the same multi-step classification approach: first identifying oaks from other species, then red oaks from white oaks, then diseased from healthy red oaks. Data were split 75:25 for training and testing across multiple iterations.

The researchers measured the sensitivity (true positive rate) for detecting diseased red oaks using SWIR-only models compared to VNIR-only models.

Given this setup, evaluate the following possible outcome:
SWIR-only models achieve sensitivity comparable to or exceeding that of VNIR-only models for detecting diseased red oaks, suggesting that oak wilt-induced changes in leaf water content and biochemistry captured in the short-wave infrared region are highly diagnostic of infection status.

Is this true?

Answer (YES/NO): YES